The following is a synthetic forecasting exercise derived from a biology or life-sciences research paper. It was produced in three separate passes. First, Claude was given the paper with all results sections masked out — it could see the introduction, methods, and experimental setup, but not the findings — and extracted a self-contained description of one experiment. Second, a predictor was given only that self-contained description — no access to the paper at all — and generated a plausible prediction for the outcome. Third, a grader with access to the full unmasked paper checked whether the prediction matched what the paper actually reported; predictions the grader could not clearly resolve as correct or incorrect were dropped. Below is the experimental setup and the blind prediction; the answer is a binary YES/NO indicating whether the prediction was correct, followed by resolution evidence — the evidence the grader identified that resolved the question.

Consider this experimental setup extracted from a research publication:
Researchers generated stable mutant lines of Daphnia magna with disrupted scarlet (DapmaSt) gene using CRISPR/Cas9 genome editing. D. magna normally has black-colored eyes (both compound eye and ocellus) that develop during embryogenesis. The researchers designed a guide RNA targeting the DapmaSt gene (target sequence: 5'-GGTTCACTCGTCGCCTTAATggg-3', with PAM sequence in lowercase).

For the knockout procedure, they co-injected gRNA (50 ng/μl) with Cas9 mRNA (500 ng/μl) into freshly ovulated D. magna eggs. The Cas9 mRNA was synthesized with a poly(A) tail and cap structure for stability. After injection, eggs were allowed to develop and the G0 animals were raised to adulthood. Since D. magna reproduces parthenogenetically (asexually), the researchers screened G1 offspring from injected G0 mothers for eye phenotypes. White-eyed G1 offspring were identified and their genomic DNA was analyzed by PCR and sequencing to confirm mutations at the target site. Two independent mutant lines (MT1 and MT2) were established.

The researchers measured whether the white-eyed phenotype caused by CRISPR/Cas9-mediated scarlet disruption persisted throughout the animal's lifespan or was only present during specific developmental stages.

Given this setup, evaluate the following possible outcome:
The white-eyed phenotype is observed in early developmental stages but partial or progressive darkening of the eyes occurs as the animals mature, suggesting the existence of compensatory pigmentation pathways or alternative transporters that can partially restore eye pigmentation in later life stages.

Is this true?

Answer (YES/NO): NO